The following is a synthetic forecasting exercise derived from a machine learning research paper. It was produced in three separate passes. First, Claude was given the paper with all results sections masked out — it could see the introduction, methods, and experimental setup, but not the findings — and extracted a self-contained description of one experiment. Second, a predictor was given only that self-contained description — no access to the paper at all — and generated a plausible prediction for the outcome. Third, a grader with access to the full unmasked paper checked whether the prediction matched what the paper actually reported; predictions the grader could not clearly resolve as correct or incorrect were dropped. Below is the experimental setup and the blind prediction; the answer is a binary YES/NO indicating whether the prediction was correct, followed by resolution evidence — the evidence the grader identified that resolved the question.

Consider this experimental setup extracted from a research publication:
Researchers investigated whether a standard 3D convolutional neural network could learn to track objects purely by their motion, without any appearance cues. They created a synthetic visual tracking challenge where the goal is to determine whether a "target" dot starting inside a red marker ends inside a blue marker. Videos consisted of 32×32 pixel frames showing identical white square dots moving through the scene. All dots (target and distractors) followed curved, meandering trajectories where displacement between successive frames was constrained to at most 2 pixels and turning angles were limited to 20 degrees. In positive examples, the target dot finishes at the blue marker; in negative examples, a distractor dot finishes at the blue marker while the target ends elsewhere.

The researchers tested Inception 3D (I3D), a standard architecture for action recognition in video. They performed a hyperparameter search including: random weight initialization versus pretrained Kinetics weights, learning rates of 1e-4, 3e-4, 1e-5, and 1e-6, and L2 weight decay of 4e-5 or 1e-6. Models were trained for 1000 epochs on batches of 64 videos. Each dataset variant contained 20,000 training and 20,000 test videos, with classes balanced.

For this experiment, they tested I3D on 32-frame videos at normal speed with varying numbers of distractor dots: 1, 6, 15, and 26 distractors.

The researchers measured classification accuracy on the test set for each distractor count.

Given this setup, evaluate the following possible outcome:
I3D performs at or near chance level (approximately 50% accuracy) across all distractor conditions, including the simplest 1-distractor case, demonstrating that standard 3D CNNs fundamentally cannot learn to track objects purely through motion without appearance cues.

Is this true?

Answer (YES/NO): NO